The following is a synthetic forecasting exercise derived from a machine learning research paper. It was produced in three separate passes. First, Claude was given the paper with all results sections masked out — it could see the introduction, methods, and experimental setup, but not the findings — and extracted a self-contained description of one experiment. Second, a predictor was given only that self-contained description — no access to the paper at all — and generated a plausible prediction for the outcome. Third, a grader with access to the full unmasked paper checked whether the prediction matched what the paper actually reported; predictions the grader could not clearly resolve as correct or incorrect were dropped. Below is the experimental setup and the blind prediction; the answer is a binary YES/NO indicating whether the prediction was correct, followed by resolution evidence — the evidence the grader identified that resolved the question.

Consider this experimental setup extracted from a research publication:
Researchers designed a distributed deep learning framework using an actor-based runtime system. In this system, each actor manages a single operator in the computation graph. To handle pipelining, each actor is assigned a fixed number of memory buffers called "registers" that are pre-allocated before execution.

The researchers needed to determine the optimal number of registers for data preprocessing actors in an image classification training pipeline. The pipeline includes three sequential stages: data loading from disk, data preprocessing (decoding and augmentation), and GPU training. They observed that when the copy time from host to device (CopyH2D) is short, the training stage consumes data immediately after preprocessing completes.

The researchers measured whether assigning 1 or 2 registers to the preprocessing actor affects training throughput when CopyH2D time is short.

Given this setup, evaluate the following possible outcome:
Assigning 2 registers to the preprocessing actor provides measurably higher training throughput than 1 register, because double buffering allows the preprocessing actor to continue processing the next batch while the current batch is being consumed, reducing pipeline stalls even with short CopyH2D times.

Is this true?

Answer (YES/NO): NO